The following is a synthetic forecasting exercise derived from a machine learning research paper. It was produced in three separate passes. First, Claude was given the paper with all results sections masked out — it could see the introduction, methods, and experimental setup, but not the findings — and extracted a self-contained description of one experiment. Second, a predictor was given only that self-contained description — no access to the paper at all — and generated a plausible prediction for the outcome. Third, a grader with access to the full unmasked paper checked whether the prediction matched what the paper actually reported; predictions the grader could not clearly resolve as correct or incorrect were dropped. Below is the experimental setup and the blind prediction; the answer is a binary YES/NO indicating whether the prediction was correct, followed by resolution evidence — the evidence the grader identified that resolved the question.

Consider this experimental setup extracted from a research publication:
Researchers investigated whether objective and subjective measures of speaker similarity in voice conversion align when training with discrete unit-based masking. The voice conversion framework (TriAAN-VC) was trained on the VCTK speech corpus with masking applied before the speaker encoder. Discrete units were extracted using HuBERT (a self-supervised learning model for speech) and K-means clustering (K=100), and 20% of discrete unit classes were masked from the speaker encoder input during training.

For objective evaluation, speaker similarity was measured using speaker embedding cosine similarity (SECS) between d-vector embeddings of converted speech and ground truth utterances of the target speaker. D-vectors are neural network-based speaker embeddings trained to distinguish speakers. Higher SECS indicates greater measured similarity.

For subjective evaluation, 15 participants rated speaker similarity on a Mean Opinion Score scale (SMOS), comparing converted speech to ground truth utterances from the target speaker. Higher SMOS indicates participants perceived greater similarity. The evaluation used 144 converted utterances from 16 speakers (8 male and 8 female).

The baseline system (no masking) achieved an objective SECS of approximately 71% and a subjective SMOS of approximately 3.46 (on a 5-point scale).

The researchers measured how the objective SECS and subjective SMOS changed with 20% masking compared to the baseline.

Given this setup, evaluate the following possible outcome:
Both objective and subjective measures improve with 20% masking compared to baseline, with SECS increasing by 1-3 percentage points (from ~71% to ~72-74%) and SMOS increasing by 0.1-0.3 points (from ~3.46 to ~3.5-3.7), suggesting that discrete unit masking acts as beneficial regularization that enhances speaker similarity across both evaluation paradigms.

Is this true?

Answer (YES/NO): NO